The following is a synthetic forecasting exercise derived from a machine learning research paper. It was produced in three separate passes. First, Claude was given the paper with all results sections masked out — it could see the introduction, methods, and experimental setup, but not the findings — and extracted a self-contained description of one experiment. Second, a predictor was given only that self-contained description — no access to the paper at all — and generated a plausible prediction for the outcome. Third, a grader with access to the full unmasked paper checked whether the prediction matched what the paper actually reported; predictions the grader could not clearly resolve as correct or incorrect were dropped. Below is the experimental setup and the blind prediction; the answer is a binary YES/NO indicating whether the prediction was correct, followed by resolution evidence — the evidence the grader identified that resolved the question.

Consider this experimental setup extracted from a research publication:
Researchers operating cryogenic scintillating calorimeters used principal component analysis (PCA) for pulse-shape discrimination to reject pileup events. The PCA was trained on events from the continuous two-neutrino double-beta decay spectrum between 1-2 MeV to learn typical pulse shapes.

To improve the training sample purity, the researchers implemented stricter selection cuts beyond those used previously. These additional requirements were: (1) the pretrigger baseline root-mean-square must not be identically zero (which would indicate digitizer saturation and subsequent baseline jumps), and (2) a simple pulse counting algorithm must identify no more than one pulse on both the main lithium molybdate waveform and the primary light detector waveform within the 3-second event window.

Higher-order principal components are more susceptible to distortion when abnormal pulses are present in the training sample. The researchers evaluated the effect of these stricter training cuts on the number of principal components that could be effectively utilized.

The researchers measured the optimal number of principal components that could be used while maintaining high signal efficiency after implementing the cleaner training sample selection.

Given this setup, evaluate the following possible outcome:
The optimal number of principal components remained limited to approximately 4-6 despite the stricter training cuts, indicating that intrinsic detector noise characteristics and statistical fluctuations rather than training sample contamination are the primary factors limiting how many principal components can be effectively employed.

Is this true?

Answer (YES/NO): NO